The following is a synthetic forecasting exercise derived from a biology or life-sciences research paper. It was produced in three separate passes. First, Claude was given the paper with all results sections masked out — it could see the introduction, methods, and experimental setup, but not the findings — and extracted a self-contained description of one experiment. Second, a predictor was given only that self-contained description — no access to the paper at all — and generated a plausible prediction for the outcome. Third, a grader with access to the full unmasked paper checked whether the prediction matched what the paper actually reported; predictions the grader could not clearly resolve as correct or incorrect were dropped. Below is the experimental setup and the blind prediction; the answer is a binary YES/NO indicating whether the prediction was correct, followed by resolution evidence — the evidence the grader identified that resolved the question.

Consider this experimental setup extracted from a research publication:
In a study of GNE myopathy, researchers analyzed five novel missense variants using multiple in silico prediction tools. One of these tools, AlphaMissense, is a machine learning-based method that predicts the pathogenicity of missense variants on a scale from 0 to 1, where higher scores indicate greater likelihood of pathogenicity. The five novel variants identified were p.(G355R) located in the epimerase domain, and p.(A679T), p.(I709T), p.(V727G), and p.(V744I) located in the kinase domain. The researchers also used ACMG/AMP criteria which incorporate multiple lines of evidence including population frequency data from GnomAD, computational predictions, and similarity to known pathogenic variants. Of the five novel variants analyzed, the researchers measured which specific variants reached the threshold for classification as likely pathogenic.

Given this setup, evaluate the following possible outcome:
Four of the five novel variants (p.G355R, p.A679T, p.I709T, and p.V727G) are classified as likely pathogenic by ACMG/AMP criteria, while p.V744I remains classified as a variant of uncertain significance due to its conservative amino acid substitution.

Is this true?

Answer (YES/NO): NO